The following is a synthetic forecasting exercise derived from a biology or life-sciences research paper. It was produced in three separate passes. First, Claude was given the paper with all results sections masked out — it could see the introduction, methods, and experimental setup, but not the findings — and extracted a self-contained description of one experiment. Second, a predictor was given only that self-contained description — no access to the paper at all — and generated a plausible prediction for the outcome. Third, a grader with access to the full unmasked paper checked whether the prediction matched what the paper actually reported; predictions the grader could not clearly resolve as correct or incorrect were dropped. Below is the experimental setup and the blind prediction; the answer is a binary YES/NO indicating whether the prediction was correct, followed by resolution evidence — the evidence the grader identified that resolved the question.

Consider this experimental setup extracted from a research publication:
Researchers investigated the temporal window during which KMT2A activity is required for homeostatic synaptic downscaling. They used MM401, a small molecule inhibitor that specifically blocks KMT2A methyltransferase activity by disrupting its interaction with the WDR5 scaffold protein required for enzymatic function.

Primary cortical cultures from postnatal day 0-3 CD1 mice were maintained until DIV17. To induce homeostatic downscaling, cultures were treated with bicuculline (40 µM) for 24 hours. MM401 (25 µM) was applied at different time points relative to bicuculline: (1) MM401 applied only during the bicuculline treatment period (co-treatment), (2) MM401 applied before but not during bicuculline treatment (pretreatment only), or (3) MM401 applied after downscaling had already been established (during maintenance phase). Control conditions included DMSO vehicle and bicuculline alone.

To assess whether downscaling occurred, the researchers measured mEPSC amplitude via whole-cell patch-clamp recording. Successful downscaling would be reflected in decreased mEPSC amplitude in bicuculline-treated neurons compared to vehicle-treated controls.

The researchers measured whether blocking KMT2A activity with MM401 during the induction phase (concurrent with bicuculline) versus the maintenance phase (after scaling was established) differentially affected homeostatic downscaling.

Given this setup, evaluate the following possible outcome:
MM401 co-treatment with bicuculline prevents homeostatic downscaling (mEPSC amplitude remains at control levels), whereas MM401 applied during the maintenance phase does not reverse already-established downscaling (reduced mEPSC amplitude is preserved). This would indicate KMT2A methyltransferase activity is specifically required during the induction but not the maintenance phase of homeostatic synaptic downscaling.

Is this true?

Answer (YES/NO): YES